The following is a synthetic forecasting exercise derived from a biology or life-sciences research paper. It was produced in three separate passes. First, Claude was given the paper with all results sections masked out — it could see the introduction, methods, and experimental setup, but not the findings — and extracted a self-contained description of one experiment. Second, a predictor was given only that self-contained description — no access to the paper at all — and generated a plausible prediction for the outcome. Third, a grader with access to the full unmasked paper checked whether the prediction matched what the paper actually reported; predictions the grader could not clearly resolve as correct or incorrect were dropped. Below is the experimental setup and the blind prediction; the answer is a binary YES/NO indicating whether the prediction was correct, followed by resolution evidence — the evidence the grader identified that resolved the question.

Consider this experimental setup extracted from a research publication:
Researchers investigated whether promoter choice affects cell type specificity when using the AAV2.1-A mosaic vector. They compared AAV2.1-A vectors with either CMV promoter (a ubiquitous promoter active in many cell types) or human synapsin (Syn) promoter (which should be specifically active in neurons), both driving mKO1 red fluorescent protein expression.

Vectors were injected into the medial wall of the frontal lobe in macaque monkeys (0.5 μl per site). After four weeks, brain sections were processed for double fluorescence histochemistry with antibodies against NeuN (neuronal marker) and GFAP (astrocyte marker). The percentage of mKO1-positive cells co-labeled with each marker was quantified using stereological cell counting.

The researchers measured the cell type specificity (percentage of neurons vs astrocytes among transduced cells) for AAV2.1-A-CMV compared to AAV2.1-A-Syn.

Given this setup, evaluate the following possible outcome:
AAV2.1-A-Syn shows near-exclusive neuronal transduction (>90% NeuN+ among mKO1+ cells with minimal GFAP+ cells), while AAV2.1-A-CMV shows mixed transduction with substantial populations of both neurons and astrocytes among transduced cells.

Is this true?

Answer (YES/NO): NO